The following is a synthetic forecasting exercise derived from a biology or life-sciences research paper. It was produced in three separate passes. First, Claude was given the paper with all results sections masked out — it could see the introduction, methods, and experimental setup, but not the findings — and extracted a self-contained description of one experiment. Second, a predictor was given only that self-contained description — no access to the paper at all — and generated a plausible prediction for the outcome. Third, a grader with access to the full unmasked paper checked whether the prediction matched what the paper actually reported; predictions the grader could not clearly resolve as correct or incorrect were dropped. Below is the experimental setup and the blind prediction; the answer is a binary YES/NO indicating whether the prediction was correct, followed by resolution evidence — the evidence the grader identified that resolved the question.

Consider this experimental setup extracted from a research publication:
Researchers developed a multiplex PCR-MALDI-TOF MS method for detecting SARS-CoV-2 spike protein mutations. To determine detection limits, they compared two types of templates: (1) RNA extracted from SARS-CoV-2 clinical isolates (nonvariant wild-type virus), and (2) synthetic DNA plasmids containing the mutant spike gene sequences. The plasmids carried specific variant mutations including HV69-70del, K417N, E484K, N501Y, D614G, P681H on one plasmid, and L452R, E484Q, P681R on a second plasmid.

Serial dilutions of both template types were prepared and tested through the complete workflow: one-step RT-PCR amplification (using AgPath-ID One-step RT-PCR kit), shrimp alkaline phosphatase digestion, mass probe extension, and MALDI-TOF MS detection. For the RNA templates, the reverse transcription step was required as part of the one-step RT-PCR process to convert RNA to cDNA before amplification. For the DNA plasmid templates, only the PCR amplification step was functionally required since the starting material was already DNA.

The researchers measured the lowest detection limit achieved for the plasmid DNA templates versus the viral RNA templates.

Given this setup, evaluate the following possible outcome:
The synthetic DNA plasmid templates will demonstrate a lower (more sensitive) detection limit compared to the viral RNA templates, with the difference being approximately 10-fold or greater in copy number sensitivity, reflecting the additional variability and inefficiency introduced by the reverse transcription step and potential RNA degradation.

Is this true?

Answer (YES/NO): NO